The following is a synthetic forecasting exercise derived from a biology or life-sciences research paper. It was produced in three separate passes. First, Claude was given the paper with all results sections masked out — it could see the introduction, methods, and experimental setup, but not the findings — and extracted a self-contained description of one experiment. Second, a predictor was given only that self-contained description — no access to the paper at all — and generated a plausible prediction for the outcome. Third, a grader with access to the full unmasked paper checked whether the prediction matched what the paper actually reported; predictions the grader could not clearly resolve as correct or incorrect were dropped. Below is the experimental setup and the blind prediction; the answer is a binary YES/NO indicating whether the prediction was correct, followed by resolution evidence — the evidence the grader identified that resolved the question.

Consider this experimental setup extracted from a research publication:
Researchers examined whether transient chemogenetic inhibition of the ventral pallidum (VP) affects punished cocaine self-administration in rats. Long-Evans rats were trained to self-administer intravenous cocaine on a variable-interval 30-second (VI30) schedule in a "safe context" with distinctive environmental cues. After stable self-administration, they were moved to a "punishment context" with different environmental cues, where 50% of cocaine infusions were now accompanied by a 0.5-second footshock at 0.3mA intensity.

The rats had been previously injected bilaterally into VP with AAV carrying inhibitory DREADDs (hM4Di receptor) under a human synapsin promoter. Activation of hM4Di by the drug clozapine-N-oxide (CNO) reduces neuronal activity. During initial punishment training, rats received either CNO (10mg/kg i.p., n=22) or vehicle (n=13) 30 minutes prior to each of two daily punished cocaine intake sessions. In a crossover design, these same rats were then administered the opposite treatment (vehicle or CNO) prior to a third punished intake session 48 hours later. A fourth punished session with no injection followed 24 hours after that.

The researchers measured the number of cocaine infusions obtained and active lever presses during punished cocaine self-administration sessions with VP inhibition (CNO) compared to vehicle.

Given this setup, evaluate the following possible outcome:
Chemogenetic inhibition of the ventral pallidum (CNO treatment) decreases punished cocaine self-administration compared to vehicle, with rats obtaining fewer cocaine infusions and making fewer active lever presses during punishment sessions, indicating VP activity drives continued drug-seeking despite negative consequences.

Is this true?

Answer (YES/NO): NO